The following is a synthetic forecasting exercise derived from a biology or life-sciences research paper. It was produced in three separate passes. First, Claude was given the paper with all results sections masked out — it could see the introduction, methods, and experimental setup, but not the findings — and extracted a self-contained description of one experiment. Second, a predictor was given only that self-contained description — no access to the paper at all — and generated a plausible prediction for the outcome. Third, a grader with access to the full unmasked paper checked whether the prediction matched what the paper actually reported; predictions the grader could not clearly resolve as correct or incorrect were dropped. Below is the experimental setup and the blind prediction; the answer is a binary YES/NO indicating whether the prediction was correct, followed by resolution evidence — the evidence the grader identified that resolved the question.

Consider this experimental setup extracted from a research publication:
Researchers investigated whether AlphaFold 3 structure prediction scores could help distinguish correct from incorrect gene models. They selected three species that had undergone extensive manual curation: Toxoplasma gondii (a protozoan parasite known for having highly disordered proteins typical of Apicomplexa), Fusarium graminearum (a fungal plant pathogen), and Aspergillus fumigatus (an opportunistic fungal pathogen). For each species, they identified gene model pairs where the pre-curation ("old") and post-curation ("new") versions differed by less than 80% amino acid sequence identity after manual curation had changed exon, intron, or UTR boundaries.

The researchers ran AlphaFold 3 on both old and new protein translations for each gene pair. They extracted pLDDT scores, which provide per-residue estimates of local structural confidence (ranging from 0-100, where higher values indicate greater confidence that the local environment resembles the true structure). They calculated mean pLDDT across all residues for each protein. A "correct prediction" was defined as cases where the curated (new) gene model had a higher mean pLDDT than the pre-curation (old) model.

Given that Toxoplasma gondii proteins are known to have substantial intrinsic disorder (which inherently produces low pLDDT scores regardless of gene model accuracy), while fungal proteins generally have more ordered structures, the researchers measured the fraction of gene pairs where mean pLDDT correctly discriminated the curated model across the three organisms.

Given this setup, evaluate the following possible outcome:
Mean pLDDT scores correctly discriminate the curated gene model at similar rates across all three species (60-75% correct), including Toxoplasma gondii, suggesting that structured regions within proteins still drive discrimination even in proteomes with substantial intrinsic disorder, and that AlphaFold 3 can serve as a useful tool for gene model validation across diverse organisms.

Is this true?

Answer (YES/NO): NO